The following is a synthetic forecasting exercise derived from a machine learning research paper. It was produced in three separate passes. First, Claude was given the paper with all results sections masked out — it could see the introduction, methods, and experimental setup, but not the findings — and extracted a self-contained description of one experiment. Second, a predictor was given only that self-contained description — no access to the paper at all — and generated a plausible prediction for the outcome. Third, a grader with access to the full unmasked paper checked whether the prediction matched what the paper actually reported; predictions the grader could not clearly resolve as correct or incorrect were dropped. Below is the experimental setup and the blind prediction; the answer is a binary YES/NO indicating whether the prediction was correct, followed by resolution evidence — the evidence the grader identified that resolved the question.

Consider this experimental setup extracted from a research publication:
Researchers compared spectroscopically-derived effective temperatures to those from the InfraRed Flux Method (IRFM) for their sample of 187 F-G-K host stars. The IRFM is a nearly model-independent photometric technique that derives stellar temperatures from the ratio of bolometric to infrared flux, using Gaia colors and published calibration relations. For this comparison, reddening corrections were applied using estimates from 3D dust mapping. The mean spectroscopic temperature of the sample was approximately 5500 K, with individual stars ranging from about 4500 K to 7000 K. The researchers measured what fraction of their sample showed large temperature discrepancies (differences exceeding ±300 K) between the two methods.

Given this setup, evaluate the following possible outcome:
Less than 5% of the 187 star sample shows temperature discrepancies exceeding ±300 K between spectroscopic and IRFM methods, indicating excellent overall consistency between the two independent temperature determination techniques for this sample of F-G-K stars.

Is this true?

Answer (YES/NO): NO